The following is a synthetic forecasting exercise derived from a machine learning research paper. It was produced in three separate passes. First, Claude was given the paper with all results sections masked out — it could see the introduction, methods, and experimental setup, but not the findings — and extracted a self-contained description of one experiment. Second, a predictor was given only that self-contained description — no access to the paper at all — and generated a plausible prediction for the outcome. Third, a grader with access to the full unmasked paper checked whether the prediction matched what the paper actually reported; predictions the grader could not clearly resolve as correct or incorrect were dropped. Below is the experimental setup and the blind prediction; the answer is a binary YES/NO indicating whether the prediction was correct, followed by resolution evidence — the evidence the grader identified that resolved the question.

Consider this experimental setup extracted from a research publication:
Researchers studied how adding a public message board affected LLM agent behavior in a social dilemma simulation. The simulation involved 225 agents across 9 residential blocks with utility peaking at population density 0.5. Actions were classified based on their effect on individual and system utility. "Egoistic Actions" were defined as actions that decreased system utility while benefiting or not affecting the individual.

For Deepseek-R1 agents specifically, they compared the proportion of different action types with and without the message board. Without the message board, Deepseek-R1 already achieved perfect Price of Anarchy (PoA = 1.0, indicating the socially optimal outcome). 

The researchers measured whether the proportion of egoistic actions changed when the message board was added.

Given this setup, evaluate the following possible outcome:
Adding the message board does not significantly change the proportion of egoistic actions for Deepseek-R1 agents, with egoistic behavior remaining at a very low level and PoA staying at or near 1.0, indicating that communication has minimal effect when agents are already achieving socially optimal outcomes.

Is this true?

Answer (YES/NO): NO